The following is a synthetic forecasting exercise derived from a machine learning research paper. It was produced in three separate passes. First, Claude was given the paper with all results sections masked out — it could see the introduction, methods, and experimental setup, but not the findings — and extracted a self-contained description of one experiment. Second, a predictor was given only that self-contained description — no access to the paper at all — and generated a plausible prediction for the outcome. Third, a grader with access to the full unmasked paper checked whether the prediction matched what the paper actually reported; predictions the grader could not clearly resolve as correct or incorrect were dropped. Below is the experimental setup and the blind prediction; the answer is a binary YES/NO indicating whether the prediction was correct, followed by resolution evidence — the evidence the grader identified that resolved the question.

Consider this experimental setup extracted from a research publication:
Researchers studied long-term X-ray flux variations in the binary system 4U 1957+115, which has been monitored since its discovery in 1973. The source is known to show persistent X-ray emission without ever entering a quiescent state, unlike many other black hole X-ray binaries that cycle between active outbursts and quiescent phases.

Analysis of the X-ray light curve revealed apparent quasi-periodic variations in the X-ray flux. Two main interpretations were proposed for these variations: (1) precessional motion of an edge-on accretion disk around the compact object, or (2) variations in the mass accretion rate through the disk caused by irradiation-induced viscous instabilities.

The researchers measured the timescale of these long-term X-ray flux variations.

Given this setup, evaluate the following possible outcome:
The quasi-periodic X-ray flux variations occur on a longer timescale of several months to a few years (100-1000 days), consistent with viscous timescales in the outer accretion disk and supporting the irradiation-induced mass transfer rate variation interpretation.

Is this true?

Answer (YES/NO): NO